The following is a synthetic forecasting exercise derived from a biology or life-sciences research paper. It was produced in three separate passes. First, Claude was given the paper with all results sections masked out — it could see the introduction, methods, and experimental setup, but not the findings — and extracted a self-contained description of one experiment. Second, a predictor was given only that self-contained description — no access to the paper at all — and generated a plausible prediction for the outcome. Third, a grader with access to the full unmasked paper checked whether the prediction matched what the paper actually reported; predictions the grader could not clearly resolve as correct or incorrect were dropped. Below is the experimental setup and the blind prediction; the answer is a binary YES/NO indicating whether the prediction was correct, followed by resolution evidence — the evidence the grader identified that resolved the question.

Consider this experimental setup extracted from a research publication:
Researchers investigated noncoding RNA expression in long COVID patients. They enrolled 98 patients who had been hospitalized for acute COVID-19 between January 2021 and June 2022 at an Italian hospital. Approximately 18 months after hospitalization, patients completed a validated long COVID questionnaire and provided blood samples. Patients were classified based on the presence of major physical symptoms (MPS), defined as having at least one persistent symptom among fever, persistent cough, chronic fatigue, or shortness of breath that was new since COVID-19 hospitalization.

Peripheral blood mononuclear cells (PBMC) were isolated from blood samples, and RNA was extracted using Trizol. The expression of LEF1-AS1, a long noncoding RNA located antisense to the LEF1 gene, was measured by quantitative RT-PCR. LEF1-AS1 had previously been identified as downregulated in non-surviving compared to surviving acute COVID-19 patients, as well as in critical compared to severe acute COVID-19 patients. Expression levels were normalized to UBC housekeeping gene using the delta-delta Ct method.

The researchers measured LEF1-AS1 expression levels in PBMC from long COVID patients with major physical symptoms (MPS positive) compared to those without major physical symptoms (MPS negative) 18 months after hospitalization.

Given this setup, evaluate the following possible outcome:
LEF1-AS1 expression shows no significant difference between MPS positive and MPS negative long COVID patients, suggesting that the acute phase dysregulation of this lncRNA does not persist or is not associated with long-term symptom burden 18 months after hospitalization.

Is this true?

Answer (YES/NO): NO